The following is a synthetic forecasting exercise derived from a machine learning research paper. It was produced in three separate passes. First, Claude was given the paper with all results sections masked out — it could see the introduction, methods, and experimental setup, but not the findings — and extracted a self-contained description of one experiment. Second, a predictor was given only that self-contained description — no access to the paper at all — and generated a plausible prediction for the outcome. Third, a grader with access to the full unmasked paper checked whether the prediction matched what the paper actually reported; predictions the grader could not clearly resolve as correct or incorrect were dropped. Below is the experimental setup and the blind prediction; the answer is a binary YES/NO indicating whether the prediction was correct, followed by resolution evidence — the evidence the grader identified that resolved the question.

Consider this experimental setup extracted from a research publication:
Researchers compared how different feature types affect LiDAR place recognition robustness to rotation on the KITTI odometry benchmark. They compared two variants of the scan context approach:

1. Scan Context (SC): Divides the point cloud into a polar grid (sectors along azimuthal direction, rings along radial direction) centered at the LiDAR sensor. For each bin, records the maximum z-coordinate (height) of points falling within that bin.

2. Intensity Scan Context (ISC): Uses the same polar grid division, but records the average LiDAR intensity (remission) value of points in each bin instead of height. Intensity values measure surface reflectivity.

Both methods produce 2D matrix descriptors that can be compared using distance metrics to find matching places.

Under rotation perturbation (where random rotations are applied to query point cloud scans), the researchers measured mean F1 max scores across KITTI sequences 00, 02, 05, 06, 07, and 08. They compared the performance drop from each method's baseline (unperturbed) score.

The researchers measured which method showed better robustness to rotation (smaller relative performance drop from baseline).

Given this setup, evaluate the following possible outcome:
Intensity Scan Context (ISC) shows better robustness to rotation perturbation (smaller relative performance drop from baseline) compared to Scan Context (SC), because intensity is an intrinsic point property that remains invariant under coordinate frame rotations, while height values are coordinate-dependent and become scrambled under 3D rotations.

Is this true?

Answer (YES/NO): YES